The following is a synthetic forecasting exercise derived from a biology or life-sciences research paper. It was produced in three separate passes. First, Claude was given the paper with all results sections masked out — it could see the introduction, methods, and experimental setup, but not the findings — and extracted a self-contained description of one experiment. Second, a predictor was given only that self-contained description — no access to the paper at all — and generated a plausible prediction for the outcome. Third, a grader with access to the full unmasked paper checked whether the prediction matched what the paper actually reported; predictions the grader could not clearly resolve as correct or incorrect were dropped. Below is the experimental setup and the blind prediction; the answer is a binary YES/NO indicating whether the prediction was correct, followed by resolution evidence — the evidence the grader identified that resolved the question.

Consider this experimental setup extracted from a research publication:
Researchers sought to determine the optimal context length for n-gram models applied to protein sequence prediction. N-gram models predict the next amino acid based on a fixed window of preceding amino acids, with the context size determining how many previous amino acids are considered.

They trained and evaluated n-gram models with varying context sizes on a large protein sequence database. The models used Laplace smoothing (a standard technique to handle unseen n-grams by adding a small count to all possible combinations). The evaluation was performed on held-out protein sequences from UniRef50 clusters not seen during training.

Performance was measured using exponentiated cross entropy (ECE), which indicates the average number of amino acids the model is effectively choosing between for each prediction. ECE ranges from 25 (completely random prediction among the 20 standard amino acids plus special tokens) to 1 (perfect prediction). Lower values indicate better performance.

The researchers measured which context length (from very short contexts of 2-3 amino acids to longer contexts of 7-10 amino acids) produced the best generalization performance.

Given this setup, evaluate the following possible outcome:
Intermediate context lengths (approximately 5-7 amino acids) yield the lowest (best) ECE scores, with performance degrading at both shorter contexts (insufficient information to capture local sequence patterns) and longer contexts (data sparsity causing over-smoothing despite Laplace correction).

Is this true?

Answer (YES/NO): NO